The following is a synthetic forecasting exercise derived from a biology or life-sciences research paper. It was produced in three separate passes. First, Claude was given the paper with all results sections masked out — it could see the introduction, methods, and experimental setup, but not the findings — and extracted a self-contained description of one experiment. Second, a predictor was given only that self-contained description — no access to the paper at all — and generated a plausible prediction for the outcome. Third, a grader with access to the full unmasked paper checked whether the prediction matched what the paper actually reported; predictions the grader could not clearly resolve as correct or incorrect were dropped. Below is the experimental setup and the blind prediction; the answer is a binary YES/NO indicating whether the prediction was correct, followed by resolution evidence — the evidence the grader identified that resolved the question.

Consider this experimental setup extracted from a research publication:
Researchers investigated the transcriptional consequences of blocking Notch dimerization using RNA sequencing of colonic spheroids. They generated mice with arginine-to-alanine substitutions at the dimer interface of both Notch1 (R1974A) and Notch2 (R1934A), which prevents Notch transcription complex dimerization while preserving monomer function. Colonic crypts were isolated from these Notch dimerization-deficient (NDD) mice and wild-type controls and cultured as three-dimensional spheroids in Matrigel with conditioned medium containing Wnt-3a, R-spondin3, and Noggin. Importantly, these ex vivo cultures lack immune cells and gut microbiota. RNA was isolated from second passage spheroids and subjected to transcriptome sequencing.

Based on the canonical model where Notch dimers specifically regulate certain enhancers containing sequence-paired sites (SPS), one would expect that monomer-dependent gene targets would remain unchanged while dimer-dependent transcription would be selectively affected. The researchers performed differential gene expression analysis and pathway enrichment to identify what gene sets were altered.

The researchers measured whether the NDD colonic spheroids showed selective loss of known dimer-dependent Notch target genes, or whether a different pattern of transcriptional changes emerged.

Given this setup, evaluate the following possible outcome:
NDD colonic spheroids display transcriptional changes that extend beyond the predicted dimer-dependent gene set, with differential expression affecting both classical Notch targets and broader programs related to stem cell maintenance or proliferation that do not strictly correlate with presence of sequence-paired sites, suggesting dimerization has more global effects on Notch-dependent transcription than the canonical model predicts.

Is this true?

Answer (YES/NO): NO